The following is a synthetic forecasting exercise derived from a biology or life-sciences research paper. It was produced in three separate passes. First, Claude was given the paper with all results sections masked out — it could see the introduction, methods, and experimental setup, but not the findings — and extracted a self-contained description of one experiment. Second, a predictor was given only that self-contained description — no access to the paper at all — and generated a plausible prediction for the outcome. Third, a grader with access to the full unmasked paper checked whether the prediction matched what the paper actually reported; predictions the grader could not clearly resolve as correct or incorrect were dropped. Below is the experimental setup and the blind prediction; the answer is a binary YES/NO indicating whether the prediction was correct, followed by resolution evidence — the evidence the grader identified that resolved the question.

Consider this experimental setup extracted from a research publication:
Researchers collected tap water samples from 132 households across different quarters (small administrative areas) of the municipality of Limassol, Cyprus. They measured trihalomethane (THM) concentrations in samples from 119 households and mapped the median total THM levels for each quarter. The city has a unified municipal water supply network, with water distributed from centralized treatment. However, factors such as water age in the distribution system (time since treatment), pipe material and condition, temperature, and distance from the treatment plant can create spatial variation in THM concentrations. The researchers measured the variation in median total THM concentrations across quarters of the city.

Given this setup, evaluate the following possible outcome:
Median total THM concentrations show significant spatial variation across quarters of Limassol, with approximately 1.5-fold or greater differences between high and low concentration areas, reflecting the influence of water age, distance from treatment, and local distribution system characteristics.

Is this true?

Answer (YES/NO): YES